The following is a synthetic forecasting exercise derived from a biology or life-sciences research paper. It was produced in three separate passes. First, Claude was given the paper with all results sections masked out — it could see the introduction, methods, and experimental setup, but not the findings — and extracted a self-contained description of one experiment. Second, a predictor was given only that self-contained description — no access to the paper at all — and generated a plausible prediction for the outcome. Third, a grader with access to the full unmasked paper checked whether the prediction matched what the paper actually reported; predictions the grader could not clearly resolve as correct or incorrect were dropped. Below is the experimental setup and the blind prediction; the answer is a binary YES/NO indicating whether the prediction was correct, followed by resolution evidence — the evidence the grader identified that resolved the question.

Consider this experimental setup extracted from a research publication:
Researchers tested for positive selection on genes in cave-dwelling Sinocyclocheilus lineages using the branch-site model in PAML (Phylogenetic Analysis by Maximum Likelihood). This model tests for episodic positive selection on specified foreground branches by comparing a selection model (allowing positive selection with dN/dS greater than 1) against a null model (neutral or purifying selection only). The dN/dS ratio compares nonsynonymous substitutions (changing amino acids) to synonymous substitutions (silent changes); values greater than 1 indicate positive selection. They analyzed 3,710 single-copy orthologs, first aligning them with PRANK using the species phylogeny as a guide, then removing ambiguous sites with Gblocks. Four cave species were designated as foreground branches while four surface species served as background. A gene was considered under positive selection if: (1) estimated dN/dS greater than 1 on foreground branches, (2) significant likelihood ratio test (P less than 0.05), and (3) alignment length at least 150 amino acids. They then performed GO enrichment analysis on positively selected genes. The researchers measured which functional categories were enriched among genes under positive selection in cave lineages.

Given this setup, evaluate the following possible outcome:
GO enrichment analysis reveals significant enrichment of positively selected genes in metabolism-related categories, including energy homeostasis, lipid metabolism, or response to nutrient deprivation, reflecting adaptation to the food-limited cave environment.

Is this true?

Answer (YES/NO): NO